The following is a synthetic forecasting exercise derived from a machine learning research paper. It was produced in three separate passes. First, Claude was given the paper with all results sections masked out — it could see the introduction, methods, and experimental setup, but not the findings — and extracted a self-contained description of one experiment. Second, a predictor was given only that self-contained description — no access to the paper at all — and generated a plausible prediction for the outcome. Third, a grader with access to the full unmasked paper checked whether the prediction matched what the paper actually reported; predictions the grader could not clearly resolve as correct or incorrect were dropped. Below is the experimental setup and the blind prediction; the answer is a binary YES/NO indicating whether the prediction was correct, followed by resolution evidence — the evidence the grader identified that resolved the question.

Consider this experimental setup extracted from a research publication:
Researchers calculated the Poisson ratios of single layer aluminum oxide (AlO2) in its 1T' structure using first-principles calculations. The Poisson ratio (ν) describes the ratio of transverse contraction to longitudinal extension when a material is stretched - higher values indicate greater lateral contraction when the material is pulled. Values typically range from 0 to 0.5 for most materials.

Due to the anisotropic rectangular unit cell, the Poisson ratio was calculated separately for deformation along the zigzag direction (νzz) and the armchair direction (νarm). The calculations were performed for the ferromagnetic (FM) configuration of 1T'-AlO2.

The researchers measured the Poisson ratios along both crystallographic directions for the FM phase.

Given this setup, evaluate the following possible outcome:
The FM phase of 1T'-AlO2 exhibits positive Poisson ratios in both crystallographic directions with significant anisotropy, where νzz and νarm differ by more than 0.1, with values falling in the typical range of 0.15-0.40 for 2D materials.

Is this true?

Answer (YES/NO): NO